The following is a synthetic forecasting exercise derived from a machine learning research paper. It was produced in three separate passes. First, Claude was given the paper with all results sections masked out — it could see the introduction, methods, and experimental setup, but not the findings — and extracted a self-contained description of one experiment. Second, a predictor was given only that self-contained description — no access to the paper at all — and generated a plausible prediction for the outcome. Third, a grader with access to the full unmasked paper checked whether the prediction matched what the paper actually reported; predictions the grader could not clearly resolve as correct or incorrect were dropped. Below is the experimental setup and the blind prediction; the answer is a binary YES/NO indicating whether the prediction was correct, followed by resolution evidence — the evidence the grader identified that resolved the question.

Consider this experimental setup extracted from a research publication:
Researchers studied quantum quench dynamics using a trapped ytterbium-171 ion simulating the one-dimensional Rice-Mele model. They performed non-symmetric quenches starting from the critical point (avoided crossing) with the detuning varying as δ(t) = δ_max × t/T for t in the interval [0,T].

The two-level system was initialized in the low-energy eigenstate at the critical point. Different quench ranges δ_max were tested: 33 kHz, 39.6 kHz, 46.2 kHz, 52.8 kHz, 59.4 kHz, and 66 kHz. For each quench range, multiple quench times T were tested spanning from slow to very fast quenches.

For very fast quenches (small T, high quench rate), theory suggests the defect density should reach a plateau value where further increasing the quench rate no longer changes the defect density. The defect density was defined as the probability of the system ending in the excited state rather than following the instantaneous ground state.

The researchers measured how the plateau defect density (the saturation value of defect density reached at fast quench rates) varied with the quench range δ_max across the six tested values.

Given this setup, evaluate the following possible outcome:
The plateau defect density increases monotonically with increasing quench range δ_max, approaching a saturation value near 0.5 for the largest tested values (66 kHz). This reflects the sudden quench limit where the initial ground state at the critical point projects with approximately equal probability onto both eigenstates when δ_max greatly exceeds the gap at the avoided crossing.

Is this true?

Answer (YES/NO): NO